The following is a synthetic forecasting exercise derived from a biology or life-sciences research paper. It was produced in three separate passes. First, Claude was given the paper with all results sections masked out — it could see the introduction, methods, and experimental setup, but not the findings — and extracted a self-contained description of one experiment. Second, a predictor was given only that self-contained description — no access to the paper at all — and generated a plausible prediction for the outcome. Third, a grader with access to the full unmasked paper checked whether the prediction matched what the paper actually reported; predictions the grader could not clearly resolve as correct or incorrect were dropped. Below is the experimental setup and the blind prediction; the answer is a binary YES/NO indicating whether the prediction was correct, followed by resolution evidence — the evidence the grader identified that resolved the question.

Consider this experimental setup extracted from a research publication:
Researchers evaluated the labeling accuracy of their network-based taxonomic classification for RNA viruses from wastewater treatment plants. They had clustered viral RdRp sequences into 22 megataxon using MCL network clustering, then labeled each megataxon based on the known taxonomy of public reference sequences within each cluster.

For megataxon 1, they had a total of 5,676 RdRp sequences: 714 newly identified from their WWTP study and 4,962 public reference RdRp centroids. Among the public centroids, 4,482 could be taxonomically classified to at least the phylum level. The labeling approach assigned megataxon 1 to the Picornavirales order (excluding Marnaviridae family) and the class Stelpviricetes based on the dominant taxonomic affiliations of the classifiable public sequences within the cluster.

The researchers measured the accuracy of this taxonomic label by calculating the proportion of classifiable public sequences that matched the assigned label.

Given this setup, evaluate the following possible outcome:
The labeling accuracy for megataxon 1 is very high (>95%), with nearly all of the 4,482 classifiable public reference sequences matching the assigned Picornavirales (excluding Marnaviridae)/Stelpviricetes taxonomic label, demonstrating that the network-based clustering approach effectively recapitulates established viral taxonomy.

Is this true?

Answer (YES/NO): NO